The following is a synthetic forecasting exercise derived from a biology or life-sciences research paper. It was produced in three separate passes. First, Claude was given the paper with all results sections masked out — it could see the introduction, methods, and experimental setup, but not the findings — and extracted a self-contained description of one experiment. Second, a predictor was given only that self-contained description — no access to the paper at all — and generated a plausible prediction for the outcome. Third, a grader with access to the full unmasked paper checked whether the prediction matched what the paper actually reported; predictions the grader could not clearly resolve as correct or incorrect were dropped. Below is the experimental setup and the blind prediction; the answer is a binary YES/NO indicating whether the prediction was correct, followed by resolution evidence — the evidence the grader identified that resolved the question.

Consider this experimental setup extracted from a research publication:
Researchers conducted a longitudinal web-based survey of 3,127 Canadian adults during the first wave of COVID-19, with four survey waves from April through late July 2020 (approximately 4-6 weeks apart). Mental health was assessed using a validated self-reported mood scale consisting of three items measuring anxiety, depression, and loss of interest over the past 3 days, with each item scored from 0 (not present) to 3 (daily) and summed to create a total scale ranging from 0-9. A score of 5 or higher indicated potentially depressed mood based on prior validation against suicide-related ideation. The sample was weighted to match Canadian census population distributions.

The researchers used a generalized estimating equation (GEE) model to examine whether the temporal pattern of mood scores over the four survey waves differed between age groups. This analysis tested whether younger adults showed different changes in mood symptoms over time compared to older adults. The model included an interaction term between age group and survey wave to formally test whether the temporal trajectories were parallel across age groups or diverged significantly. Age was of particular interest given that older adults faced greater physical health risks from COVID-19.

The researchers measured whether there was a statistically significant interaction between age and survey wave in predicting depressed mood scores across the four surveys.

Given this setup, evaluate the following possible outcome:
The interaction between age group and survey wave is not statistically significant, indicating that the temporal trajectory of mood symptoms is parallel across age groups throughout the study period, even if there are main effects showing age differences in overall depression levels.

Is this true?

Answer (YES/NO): YES